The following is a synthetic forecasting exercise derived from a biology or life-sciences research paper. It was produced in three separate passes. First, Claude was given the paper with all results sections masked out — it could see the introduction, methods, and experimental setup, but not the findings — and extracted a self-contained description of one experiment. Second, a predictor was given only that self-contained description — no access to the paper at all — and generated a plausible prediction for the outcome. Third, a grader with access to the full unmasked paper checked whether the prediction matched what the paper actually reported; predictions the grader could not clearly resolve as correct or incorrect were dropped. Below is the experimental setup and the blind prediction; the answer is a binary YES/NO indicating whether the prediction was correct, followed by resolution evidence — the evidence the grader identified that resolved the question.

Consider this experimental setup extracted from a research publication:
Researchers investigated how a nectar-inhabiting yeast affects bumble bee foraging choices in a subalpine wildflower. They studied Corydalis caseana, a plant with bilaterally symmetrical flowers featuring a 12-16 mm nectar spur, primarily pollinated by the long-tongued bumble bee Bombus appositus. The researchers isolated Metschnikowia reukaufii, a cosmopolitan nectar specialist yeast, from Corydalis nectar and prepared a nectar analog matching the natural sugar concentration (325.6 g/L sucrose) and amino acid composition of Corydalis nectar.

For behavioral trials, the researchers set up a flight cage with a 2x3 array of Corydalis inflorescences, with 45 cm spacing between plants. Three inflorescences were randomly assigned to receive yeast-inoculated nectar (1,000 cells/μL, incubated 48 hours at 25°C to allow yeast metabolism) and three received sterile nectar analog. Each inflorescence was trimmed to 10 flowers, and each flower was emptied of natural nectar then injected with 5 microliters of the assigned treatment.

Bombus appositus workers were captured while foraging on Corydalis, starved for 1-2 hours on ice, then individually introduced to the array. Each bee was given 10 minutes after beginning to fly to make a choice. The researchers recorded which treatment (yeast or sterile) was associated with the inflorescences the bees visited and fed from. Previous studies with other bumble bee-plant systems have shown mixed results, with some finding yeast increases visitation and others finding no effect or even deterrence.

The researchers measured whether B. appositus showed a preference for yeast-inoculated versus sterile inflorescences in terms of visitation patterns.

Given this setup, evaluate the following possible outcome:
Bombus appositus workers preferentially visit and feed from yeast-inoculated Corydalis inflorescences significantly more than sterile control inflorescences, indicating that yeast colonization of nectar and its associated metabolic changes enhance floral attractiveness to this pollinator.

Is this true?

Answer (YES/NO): NO